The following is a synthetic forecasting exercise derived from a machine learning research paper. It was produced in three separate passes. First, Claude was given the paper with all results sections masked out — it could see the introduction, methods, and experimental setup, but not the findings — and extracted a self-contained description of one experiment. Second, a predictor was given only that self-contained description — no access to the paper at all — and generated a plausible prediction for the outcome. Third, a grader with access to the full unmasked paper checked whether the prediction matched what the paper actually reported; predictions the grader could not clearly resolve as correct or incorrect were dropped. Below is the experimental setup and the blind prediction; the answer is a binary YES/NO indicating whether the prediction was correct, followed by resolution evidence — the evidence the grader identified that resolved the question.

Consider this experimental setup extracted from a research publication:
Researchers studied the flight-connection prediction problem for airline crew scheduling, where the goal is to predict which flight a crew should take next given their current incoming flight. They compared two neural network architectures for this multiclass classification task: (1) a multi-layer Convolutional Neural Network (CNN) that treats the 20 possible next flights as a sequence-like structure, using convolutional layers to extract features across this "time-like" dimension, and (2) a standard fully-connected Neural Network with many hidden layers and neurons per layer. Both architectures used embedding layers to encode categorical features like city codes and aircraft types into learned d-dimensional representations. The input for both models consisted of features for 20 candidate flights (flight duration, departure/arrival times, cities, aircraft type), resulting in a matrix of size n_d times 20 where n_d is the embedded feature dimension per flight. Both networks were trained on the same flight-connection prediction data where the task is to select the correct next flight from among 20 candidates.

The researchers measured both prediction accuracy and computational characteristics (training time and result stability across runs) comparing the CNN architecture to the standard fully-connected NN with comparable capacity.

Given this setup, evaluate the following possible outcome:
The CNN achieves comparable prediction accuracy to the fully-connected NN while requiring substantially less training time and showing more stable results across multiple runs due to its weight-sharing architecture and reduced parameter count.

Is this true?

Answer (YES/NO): YES